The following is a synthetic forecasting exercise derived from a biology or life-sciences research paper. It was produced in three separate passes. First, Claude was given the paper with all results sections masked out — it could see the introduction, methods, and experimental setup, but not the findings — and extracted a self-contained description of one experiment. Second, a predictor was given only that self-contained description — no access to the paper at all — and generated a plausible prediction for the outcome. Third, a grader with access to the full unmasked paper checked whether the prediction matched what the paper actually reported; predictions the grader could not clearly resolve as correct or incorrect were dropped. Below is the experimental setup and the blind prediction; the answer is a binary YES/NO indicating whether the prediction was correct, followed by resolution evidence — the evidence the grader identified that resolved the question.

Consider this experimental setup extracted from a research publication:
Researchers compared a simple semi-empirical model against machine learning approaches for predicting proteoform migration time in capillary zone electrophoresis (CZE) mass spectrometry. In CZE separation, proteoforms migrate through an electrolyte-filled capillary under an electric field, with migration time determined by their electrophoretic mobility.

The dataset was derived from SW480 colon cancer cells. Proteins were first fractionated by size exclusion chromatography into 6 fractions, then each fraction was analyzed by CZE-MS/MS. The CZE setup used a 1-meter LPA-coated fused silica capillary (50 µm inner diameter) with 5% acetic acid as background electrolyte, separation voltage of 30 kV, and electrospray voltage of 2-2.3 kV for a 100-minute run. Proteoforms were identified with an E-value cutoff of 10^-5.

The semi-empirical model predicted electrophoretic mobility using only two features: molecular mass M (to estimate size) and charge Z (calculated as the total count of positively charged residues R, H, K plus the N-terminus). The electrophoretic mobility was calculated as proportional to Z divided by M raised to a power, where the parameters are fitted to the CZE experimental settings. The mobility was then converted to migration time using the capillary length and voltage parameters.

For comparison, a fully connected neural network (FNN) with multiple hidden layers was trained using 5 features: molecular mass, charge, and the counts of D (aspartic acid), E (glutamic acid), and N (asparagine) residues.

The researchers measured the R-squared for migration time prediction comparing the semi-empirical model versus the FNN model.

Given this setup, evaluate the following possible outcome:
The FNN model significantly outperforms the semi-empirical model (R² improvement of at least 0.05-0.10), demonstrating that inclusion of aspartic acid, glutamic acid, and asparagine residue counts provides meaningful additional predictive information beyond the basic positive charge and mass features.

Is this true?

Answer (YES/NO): NO